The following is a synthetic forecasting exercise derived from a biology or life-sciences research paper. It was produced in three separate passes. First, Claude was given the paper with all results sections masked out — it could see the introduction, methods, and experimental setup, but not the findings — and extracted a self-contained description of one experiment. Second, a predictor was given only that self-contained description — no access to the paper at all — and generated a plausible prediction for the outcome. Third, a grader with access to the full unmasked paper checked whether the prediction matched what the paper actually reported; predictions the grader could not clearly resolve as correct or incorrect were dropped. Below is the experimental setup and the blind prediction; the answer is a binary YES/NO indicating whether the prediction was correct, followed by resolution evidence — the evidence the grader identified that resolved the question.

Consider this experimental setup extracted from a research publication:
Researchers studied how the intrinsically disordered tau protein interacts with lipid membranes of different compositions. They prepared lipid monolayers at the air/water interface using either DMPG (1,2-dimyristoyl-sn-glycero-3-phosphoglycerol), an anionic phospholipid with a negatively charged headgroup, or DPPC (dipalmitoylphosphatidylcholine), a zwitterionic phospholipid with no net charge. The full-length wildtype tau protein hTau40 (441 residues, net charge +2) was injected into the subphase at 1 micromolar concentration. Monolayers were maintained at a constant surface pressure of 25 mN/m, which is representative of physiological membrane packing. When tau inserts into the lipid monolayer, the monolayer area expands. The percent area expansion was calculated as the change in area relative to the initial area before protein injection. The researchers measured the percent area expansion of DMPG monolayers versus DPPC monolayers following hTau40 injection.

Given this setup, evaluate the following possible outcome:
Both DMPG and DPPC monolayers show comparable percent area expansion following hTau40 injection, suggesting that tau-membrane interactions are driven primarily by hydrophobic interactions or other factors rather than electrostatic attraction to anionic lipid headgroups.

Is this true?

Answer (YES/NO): NO